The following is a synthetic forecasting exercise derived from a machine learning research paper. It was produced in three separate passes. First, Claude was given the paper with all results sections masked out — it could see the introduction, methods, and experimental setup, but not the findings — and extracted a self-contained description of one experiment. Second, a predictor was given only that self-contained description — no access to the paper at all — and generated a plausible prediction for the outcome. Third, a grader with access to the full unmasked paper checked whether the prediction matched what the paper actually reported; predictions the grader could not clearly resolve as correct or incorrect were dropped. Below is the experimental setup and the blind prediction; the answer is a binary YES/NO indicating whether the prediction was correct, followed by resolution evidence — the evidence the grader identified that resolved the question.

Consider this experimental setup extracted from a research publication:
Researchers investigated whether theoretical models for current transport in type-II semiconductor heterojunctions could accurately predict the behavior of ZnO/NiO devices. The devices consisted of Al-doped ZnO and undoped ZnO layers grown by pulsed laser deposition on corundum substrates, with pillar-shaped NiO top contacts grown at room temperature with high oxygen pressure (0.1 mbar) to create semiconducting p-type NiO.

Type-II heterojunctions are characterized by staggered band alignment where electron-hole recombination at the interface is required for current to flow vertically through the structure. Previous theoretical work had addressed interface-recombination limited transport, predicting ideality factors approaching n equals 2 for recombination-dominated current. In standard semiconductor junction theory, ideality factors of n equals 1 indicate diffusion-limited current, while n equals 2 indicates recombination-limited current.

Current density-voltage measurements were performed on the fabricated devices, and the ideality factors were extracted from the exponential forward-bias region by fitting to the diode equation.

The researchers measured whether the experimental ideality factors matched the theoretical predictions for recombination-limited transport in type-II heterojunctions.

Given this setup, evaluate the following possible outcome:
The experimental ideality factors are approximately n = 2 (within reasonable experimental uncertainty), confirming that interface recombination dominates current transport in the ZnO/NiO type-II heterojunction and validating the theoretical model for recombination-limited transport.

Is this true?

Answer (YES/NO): NO